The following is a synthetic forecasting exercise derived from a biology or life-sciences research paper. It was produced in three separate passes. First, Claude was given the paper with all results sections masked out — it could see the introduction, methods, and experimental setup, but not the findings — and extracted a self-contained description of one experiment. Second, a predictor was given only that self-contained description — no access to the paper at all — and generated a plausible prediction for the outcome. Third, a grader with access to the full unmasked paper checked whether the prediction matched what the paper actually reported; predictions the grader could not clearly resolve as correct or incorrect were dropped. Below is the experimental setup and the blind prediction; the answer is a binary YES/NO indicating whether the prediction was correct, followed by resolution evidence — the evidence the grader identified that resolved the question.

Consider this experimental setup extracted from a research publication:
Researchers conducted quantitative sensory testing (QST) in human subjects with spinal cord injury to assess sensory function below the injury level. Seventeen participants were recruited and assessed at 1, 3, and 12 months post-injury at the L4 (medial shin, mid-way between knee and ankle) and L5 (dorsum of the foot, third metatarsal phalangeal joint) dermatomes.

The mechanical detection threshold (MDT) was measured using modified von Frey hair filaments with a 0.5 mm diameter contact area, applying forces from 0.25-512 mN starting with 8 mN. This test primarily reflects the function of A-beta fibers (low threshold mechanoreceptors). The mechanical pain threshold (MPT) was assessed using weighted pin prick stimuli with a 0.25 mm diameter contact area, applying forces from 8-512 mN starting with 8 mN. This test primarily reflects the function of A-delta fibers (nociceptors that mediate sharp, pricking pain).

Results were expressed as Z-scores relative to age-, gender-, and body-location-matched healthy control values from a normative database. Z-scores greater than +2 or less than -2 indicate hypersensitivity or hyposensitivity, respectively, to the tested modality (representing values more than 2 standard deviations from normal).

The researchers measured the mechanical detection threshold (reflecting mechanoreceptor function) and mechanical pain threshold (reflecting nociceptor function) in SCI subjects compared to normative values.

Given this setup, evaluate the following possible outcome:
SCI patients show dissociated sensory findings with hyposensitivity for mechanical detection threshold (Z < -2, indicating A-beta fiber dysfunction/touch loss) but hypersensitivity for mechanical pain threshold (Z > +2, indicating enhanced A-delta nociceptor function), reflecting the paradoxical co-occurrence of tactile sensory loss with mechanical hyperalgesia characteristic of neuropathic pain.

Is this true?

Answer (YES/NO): NO